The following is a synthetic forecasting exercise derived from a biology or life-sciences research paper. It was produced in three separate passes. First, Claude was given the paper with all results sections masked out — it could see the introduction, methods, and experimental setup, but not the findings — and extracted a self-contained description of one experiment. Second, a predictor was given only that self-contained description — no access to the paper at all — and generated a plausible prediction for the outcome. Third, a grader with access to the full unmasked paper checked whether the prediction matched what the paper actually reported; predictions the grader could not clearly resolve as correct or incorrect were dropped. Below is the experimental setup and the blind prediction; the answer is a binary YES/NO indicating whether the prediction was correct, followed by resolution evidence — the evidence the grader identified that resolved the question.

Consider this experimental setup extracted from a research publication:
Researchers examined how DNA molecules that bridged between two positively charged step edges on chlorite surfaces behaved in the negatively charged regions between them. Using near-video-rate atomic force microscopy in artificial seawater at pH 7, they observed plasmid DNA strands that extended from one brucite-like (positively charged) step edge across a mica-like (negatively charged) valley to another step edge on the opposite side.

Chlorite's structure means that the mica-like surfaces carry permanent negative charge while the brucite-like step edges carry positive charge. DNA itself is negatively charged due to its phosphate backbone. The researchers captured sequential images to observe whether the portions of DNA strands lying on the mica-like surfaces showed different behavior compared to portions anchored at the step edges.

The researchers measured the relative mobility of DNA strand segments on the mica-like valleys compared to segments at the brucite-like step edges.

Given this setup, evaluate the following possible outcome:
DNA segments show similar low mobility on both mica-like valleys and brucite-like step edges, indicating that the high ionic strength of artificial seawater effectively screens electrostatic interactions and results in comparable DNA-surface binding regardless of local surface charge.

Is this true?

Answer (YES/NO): NO